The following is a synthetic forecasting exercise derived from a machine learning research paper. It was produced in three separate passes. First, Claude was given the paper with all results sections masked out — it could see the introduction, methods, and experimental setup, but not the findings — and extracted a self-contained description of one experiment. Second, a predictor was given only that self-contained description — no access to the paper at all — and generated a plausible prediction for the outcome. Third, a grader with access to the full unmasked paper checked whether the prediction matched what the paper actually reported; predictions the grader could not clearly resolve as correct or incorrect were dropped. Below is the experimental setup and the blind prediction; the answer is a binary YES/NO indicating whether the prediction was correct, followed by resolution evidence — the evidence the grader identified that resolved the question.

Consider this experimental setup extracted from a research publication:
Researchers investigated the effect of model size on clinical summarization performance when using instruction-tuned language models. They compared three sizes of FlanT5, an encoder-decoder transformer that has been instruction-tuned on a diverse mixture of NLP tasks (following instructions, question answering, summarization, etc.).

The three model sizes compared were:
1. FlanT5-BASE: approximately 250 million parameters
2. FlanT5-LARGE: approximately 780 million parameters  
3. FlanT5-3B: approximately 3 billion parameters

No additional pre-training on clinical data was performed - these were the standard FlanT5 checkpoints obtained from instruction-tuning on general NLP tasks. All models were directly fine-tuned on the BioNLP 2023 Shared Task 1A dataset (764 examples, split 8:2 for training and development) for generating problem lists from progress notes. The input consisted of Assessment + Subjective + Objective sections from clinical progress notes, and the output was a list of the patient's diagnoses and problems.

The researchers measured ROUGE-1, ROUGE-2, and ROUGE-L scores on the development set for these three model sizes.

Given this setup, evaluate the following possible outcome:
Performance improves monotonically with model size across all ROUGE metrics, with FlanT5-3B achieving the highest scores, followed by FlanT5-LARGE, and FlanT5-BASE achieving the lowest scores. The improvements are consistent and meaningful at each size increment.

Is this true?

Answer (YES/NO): NO